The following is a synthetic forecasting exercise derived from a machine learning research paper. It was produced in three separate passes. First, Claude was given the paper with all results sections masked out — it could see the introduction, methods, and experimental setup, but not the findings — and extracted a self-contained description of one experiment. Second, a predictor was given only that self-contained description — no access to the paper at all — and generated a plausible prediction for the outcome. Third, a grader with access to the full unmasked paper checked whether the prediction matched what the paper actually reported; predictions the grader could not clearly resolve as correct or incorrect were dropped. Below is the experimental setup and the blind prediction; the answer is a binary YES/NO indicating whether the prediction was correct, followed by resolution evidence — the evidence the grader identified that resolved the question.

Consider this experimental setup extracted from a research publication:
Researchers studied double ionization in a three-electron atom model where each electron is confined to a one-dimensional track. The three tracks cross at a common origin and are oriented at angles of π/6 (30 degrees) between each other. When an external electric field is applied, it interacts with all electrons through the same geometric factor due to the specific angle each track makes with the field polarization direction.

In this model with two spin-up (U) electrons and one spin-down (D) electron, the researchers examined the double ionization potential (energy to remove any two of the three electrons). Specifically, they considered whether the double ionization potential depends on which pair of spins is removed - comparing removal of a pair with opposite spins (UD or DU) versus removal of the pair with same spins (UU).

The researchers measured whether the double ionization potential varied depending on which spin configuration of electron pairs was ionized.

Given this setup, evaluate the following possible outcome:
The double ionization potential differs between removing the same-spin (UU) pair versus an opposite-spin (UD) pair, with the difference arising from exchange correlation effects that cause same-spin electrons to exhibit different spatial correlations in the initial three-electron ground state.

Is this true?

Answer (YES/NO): NO